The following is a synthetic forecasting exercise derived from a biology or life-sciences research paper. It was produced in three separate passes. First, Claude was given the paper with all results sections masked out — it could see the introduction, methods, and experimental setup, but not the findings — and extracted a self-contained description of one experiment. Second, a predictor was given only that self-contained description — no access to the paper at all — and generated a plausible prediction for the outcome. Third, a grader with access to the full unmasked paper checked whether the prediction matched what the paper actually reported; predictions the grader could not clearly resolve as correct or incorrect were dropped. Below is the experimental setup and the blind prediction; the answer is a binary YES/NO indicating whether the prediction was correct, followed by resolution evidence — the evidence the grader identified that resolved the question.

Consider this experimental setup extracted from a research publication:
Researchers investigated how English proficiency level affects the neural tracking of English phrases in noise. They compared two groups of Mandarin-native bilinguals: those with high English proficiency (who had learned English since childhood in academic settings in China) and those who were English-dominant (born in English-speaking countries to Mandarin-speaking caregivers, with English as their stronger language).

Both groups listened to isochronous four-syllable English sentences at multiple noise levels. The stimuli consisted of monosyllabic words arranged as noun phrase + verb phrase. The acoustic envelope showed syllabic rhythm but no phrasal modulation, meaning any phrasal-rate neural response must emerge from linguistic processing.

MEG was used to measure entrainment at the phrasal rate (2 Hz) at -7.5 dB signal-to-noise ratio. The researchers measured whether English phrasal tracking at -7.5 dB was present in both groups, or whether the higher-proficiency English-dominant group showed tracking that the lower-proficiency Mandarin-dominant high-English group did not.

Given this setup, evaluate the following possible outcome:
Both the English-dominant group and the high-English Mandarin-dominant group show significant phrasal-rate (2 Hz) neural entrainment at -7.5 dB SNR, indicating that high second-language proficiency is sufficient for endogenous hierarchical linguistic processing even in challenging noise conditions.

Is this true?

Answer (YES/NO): NO